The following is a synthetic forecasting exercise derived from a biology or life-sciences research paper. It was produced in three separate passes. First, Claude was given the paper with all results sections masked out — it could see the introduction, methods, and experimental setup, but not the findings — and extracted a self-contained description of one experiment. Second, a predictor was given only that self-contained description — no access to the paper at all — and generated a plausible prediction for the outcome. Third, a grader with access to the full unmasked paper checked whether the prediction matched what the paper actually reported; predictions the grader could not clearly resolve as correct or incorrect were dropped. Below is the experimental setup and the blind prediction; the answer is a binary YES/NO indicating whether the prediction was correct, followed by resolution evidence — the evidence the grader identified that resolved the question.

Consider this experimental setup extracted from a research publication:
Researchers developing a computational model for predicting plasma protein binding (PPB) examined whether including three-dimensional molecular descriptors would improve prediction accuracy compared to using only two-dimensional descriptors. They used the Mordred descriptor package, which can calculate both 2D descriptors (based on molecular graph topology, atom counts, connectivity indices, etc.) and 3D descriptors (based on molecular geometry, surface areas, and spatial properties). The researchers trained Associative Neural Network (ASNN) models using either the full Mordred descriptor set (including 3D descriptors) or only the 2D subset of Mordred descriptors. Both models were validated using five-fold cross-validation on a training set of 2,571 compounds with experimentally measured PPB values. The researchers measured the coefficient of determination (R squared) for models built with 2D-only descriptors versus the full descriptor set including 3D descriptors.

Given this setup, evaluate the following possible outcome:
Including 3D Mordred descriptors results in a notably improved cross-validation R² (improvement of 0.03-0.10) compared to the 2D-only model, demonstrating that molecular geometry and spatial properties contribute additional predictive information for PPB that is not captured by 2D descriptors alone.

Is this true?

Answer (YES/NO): NO